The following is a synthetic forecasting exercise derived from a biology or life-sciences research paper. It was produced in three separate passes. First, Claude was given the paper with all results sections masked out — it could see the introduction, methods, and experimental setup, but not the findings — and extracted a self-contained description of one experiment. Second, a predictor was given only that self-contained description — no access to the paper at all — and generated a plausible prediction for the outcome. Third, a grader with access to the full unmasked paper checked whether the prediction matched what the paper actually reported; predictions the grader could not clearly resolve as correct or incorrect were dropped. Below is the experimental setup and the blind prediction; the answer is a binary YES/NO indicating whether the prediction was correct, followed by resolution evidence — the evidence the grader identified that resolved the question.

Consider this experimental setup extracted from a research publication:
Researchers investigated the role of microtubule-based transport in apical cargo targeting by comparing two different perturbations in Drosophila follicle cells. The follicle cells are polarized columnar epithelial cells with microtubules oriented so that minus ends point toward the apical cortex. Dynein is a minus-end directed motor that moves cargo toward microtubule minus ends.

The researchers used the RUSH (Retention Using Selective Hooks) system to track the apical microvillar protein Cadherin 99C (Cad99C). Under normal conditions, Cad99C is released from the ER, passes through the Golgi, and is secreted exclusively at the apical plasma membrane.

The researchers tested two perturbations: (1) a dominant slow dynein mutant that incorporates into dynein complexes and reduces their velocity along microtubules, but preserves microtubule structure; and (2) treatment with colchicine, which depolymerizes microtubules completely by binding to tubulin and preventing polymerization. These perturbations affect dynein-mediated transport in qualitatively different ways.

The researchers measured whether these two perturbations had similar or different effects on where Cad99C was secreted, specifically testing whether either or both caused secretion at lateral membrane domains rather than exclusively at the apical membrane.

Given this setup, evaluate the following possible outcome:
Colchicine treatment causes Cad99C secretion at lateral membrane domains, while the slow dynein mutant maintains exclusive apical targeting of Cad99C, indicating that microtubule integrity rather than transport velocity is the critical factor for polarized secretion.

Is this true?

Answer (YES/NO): NO